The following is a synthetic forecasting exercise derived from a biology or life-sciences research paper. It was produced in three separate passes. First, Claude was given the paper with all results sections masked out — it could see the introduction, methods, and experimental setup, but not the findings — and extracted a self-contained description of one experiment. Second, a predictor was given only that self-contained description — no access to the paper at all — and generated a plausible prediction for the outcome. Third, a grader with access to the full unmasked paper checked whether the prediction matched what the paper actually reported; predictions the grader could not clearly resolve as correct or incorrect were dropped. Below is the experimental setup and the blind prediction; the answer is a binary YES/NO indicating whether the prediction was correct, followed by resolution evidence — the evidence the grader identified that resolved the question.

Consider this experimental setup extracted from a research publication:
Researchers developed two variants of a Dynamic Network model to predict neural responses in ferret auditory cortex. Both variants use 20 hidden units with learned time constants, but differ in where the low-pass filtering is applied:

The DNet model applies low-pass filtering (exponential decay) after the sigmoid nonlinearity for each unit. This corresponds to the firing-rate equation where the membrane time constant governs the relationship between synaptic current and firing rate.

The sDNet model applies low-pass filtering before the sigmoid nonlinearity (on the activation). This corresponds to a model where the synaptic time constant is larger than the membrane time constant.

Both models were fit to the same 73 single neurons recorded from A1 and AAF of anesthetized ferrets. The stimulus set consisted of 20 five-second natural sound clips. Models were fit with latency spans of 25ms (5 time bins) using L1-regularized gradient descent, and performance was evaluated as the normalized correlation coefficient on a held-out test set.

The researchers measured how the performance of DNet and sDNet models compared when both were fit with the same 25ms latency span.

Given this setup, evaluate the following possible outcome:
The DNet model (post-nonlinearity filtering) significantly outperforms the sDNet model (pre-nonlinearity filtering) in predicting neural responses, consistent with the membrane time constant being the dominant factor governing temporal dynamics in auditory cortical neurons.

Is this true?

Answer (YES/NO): NO